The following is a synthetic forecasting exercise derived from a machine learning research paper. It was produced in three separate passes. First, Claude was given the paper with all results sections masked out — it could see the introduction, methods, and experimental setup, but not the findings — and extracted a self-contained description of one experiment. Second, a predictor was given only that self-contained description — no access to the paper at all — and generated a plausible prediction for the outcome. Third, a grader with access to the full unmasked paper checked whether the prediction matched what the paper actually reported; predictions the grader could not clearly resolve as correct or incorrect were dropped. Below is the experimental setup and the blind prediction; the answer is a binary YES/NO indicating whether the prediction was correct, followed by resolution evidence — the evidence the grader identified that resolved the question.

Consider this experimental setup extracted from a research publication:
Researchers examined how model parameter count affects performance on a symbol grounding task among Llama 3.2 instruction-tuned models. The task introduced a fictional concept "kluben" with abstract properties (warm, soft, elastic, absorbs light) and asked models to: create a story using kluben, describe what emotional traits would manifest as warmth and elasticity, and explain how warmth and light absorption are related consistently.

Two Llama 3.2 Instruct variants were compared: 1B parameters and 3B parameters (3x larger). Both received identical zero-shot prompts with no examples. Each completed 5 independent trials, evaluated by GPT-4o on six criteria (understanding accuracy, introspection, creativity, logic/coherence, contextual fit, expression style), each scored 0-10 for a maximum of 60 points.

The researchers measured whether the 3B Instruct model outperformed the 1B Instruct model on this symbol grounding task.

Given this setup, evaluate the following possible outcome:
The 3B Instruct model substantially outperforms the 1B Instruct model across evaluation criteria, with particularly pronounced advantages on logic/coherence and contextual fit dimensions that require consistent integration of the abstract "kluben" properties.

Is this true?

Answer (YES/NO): NO